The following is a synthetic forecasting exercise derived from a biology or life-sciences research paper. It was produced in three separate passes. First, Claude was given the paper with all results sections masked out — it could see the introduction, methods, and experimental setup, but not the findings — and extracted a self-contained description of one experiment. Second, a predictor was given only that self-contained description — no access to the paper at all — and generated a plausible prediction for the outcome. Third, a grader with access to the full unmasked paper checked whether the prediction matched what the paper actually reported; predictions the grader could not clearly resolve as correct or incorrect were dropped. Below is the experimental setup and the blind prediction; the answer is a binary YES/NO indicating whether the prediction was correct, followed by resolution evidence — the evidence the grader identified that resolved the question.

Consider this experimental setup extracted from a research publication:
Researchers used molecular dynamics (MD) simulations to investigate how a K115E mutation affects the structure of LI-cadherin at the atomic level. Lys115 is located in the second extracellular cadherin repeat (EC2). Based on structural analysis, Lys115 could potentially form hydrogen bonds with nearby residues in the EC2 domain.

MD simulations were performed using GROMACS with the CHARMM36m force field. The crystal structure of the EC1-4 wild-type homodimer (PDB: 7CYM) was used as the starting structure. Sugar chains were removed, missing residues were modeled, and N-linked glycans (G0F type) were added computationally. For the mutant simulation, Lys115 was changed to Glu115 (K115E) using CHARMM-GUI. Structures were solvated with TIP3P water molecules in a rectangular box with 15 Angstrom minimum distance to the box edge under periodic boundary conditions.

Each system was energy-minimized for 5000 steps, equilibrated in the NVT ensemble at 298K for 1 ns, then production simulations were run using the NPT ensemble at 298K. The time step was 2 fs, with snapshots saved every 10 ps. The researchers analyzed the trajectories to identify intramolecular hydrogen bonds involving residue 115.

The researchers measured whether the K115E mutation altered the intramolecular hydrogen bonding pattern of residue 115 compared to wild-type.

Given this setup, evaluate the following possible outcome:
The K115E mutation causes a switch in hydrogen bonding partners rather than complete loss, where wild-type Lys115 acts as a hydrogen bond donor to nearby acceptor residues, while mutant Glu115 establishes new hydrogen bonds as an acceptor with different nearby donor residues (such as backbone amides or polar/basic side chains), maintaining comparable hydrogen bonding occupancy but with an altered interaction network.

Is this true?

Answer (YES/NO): YES